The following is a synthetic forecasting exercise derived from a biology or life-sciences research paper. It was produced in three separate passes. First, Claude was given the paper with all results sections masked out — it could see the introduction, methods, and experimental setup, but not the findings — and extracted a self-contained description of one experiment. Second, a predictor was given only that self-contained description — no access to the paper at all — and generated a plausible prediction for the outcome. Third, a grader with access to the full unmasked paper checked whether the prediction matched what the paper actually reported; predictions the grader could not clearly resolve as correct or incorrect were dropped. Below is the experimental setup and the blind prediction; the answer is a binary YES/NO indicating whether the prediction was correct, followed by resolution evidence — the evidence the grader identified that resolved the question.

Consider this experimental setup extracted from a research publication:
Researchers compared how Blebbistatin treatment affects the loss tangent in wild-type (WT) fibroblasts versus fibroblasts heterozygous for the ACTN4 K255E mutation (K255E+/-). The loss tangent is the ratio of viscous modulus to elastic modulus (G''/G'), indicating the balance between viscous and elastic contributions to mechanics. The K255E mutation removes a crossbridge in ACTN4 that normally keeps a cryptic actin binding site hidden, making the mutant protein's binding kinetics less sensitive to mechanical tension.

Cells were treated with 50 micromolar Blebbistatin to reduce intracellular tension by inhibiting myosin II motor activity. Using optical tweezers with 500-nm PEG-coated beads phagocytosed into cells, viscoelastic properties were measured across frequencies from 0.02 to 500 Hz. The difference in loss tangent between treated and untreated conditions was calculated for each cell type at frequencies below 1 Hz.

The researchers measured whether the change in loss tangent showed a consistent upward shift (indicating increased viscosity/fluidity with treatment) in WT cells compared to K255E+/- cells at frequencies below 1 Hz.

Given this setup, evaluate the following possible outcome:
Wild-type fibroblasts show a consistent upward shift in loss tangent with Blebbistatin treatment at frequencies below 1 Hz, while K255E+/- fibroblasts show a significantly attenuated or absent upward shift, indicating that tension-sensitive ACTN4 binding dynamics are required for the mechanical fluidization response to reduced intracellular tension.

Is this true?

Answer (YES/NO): YES